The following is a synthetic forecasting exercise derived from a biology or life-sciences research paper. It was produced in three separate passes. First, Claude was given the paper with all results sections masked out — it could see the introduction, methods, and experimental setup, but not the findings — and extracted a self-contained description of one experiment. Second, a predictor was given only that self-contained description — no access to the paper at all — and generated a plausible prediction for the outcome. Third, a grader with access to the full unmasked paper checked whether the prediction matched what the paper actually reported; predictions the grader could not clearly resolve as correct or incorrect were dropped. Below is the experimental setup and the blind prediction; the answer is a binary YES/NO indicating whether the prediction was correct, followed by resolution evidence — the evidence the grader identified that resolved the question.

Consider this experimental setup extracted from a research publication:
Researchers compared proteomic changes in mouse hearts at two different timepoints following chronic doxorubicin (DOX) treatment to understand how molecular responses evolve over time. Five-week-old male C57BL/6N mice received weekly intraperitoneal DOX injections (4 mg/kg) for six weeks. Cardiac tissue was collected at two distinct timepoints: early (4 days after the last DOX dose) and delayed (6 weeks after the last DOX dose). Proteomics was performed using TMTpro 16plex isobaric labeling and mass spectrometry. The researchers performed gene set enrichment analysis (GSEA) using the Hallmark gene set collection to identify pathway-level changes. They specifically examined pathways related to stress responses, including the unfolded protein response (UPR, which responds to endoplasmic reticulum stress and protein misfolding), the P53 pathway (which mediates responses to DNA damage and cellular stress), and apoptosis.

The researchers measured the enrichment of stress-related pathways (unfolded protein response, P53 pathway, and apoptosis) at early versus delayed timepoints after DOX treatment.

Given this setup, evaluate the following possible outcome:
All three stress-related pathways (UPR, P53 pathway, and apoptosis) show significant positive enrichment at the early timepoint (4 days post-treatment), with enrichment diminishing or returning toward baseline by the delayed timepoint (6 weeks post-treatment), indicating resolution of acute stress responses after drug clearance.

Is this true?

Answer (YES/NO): YES